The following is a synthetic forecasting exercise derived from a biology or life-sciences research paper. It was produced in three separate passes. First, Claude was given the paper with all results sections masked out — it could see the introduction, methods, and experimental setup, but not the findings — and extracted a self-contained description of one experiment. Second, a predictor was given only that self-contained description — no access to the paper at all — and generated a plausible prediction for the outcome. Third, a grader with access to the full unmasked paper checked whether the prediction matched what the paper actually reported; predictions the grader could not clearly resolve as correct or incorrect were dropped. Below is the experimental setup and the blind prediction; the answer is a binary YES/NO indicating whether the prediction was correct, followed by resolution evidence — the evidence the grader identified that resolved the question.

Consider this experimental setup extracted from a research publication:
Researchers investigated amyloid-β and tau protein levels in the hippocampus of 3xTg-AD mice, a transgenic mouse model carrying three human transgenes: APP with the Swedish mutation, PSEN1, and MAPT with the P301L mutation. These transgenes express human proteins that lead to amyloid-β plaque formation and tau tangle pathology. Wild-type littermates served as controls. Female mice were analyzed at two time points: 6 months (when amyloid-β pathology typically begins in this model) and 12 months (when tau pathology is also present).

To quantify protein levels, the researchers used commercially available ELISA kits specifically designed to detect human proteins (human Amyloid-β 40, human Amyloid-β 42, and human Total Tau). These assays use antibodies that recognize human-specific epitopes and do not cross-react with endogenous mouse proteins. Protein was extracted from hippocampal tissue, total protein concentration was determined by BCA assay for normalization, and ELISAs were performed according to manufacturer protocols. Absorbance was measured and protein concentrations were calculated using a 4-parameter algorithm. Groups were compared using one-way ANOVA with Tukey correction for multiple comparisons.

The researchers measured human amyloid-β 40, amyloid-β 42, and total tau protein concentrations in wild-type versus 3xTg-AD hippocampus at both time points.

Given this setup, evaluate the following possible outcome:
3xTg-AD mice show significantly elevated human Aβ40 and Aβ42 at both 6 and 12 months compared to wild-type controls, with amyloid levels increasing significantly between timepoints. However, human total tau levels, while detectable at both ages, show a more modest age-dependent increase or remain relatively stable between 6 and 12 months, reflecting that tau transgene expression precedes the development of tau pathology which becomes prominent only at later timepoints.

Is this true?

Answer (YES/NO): NO